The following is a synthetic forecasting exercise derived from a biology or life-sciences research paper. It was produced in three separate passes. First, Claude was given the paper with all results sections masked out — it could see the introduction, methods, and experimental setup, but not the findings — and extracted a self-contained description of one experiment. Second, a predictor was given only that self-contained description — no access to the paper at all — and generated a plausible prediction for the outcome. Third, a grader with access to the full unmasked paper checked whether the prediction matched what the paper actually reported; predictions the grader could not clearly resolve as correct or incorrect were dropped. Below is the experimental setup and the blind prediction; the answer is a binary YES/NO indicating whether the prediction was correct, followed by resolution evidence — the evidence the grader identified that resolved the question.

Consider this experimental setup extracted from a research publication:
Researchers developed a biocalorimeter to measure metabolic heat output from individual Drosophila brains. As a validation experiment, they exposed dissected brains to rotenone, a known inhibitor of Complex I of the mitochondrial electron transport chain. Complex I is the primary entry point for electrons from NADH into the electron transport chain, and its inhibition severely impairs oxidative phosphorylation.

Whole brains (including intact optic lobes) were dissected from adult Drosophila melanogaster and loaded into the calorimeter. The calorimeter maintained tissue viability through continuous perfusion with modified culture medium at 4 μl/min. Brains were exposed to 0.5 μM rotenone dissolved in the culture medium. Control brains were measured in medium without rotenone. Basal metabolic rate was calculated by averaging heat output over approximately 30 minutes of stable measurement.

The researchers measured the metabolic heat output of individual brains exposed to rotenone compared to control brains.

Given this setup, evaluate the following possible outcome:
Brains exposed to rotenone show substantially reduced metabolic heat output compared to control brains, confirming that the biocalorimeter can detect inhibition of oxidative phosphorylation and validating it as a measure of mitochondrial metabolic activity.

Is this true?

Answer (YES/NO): YES